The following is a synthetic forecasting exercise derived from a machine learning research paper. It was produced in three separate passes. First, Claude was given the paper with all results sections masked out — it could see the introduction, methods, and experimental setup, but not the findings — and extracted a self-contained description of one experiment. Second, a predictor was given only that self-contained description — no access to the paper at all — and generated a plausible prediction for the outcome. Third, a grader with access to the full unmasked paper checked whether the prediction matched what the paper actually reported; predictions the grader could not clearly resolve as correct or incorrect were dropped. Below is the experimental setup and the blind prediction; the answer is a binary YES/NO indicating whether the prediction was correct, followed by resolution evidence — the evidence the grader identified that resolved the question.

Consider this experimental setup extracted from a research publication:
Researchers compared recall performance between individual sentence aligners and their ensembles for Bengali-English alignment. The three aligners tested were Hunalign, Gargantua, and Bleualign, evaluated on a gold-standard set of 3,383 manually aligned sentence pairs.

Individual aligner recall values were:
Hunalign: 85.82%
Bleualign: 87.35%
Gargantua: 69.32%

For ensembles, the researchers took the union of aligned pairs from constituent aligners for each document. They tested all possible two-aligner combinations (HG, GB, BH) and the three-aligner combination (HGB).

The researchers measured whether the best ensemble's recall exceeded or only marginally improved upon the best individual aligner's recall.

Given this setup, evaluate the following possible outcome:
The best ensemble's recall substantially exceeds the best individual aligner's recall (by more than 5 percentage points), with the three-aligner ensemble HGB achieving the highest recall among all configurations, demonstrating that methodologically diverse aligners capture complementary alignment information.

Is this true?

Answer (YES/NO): YES